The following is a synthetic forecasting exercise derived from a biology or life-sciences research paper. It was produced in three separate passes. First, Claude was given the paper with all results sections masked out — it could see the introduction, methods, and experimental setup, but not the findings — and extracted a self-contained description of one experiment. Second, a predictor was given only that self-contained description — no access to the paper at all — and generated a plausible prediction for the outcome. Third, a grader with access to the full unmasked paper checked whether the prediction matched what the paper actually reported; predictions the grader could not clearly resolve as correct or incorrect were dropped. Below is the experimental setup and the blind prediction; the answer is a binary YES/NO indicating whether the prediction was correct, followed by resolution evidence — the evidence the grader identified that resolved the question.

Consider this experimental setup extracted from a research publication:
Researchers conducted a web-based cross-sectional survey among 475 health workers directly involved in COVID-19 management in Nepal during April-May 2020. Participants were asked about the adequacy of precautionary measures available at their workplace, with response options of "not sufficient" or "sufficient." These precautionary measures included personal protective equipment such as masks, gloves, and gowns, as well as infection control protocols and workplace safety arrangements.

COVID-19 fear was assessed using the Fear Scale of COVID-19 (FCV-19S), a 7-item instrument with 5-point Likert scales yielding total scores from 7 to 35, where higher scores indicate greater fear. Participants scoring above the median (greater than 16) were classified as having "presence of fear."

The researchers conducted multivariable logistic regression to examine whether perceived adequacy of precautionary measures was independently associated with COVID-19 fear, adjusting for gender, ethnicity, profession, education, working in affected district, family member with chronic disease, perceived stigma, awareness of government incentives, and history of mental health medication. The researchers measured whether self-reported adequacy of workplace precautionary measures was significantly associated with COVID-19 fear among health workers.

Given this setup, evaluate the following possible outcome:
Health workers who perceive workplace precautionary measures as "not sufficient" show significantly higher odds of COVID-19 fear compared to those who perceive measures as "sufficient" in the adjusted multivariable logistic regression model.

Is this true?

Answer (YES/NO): NO